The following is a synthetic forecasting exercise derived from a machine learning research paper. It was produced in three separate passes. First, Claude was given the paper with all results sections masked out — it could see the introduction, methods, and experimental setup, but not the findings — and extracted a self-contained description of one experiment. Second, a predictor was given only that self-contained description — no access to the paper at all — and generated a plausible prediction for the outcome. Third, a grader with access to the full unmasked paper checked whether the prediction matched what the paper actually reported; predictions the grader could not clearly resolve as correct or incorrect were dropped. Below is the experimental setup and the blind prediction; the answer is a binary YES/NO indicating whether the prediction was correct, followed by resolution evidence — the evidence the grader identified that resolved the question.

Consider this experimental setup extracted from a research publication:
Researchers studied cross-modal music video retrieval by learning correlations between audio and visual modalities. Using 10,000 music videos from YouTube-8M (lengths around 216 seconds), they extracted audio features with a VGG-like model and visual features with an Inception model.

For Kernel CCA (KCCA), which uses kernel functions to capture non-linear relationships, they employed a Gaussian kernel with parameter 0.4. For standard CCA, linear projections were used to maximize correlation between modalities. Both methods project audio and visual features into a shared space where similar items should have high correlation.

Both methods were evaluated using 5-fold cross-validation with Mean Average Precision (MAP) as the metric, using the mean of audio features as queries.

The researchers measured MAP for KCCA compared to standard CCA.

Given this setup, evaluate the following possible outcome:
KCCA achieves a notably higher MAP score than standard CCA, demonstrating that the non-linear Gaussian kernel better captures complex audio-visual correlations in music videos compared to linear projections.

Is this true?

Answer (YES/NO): NO